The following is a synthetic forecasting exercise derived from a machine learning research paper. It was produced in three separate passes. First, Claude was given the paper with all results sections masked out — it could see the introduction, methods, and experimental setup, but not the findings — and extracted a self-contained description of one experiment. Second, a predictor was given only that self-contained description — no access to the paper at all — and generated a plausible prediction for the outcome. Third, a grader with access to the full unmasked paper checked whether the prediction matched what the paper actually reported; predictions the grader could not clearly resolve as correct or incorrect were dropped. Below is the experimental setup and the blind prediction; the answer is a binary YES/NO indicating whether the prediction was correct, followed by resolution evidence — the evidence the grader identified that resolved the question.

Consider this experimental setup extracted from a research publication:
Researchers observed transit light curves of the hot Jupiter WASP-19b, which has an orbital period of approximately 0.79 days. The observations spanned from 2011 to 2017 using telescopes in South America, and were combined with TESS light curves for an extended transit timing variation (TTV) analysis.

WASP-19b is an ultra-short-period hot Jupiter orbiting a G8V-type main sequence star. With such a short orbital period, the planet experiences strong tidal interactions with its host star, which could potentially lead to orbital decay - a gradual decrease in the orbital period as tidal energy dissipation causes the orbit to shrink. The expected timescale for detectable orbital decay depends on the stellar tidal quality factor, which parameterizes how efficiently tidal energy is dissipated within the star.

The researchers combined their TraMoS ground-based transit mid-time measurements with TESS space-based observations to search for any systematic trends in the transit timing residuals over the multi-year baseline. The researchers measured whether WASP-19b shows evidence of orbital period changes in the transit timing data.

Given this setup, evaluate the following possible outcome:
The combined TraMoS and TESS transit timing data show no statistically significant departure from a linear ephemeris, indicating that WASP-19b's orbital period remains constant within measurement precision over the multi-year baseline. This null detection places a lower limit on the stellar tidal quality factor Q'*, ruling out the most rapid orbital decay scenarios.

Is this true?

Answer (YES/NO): NO